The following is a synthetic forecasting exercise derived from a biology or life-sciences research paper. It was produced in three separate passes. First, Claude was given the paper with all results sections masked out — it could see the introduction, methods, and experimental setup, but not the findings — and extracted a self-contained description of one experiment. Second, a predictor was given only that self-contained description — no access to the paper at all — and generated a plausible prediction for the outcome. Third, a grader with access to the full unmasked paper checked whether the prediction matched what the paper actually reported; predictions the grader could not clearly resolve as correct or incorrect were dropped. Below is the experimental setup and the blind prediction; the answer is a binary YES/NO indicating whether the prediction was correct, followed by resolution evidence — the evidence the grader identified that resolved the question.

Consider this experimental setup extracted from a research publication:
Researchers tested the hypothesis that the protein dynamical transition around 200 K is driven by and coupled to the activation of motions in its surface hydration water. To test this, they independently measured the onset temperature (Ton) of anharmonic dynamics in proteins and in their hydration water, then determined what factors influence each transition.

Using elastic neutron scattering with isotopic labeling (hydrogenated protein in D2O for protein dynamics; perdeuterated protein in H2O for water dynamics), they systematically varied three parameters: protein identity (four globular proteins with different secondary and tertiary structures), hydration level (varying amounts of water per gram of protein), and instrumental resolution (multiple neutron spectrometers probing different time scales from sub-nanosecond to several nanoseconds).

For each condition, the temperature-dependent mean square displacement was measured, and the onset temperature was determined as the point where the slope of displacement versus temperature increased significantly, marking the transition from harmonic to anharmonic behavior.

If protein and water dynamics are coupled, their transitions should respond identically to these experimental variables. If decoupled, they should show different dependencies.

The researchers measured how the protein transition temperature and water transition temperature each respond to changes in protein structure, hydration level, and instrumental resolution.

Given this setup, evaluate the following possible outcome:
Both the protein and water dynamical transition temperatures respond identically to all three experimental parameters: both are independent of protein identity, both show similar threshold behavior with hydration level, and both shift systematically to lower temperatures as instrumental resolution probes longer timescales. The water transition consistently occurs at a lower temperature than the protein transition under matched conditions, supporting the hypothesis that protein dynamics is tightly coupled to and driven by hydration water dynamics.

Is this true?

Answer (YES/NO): NO